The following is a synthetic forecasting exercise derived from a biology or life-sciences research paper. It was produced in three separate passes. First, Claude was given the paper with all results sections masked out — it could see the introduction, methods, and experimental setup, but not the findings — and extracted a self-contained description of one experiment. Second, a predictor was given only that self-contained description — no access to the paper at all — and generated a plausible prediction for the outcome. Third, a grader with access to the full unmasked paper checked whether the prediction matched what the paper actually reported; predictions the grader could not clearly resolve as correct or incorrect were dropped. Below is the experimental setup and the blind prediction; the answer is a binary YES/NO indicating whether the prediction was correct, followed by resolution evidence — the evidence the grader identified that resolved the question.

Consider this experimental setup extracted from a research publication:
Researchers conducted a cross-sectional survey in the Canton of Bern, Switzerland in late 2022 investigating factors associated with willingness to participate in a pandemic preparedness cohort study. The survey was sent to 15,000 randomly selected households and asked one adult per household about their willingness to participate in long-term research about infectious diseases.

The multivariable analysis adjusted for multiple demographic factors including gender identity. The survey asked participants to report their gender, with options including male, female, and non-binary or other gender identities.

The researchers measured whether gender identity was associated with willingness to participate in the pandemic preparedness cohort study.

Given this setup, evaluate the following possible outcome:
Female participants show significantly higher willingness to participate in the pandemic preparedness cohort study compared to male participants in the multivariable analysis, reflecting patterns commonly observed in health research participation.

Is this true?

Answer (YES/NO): NO